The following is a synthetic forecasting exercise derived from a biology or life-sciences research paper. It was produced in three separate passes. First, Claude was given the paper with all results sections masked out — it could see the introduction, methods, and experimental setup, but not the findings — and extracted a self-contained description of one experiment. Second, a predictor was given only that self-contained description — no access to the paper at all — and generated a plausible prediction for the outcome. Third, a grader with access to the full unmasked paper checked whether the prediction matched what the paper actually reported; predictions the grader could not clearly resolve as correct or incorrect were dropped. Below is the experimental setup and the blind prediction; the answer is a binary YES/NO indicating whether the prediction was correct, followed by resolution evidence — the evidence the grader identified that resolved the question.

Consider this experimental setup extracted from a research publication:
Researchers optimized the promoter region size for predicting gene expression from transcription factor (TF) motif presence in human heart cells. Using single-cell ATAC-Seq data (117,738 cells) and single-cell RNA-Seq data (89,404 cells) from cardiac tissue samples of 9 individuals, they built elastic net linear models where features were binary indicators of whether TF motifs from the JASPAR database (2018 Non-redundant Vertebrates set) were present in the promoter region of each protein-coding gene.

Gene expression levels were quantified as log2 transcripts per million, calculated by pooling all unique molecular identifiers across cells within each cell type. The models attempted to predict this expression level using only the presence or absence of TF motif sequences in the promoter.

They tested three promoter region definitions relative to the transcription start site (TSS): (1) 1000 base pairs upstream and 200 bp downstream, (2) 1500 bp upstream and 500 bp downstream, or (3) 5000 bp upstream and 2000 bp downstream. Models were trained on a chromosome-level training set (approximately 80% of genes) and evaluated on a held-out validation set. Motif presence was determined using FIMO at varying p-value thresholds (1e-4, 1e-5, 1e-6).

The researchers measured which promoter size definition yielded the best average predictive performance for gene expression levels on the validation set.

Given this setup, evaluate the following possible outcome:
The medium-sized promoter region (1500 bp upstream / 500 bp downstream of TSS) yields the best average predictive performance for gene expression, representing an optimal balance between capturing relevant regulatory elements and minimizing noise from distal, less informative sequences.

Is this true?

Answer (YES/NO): YES